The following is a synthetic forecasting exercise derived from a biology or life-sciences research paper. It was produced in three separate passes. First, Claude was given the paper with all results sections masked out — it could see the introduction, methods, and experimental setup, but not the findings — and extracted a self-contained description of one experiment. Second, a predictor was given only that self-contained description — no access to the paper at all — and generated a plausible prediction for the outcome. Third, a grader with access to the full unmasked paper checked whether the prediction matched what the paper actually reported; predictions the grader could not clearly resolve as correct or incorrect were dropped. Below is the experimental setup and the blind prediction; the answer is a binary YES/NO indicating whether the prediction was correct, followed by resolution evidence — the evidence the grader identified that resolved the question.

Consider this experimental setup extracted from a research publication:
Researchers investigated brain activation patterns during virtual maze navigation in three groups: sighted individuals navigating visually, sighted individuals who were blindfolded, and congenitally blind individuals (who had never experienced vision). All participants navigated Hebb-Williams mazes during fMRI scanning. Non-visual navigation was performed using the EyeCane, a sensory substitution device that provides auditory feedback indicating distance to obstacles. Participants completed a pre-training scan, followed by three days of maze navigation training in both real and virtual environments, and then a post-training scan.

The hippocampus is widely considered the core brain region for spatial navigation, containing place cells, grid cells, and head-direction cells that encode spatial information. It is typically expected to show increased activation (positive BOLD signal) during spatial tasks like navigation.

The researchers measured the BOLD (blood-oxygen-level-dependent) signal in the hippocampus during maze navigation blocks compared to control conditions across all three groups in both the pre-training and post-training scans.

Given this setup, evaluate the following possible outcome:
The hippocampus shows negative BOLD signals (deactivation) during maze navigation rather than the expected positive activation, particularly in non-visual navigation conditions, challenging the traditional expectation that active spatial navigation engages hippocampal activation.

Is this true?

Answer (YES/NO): NO